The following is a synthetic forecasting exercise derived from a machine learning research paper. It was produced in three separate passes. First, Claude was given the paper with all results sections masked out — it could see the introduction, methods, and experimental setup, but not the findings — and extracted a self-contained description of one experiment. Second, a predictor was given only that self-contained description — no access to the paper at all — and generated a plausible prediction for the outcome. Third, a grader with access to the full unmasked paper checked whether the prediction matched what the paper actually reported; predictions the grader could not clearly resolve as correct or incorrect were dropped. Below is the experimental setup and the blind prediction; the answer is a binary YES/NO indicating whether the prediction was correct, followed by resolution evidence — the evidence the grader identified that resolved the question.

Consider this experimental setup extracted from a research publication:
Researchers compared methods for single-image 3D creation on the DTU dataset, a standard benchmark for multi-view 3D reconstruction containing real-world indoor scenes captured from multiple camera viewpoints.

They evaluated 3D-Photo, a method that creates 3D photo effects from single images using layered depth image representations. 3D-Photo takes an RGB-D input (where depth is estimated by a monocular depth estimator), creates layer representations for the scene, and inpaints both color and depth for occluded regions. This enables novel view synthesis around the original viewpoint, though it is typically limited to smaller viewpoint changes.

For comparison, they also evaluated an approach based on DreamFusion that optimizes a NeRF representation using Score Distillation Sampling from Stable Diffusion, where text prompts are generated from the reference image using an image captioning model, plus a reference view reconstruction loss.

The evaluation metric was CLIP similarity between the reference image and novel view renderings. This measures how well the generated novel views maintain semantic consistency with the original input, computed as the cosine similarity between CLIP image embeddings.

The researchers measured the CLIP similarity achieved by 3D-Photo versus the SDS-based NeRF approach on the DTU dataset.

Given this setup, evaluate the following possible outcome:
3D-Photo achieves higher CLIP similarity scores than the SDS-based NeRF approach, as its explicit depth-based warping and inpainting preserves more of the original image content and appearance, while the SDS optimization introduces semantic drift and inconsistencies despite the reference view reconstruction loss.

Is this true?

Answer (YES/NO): YES